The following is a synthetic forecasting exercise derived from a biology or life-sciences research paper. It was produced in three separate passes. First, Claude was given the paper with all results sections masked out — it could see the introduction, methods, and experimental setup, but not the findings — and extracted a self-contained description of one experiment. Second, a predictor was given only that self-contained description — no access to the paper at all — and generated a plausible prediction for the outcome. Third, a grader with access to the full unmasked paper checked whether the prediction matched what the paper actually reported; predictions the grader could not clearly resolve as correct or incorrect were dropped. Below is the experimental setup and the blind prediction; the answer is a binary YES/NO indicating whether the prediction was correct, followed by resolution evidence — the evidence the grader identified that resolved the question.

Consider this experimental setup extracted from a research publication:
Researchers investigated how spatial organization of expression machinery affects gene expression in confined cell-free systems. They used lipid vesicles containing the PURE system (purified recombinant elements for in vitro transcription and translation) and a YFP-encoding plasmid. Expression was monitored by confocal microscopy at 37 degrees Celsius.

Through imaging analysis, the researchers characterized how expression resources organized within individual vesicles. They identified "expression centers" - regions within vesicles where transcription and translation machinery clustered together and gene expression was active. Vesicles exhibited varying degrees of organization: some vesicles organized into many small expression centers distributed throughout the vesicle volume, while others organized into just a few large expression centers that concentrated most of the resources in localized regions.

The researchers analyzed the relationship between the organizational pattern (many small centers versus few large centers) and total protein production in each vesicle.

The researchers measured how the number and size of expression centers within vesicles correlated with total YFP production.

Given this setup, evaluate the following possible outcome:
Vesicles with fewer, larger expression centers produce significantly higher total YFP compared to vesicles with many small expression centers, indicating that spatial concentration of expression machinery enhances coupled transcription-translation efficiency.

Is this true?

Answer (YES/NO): NO